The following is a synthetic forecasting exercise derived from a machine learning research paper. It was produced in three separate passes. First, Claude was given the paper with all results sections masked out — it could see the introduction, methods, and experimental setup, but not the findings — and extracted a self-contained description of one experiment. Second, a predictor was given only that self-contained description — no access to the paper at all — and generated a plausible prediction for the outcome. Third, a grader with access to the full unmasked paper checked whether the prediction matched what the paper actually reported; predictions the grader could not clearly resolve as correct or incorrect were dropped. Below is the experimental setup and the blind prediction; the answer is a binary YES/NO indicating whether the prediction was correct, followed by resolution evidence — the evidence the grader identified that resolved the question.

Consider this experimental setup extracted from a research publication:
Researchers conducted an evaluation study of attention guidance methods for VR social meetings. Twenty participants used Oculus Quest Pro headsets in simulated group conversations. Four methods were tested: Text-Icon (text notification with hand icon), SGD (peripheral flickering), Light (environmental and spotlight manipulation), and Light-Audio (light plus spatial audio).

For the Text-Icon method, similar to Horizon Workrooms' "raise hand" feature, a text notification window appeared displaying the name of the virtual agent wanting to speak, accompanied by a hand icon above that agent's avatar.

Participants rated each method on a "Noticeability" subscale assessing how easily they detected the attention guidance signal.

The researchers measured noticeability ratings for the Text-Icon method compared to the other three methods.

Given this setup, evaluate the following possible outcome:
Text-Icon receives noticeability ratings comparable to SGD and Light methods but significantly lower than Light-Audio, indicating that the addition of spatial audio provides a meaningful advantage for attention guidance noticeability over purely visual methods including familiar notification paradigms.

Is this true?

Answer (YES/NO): NO